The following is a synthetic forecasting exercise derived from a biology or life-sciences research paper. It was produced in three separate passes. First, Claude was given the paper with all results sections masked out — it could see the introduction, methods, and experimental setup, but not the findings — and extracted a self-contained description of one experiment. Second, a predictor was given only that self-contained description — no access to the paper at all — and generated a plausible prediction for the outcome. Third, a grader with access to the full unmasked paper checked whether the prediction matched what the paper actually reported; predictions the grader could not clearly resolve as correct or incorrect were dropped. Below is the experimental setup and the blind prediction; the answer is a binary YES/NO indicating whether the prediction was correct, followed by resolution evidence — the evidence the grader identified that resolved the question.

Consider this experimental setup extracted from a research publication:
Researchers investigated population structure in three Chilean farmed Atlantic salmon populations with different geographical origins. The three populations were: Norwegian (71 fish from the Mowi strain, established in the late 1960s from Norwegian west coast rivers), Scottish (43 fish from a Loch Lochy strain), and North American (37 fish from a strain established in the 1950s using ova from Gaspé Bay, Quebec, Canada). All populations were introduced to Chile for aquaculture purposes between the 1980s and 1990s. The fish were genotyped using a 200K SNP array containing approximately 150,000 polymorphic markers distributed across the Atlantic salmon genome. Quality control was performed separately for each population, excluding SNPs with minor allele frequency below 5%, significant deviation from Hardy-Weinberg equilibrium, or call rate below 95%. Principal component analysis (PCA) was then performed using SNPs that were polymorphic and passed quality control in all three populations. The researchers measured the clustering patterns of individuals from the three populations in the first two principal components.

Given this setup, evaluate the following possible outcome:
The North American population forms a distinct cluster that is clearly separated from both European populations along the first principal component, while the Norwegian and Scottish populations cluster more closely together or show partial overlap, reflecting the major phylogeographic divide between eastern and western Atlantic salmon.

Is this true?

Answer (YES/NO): NO